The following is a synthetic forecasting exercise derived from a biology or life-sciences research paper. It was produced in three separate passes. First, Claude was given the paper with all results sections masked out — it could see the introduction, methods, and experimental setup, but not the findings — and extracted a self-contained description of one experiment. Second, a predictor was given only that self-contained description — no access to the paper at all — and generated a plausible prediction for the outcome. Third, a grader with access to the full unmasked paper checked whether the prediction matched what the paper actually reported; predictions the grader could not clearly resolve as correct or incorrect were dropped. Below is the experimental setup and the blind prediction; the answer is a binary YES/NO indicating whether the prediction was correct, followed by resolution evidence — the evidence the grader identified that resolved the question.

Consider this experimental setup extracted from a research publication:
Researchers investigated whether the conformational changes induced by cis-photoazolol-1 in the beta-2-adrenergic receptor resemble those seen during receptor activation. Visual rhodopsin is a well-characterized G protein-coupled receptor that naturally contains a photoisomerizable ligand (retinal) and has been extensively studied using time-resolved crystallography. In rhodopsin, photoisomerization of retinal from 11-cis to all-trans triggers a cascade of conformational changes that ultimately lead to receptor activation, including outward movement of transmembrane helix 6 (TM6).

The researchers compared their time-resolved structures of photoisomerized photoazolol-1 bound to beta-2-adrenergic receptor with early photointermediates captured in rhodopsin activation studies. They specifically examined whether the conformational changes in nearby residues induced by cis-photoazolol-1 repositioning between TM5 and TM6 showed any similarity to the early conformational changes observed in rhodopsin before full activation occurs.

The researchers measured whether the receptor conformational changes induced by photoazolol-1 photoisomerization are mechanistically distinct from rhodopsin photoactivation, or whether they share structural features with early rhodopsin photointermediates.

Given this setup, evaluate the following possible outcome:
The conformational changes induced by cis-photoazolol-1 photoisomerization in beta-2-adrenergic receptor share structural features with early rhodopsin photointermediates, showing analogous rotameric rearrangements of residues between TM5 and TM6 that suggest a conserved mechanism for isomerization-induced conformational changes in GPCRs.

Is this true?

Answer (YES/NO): YES